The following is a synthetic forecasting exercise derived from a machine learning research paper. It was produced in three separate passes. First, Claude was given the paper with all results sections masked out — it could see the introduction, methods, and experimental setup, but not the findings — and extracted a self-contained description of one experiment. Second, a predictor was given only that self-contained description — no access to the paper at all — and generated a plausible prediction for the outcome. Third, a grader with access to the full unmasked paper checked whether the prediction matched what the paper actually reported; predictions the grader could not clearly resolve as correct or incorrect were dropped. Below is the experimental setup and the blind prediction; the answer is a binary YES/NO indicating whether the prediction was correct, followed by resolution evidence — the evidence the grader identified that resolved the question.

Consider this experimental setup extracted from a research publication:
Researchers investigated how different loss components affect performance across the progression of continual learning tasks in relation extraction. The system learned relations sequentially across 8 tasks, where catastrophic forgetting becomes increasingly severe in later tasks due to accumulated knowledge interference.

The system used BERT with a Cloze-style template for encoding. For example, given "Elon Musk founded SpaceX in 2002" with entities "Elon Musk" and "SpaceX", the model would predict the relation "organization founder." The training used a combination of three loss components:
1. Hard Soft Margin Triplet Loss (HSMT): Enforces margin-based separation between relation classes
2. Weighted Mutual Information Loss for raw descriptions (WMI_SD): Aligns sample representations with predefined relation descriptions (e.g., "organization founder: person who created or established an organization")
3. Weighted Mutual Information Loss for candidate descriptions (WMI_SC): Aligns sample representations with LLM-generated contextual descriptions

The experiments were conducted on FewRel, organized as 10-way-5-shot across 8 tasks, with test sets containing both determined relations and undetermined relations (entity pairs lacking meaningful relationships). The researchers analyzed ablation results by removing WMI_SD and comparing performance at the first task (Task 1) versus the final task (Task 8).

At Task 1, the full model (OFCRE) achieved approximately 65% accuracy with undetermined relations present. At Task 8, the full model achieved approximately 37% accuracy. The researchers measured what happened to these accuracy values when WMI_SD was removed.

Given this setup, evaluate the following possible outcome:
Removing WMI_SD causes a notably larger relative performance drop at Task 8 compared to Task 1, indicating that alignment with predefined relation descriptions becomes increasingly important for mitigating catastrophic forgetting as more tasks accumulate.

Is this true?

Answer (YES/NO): YES